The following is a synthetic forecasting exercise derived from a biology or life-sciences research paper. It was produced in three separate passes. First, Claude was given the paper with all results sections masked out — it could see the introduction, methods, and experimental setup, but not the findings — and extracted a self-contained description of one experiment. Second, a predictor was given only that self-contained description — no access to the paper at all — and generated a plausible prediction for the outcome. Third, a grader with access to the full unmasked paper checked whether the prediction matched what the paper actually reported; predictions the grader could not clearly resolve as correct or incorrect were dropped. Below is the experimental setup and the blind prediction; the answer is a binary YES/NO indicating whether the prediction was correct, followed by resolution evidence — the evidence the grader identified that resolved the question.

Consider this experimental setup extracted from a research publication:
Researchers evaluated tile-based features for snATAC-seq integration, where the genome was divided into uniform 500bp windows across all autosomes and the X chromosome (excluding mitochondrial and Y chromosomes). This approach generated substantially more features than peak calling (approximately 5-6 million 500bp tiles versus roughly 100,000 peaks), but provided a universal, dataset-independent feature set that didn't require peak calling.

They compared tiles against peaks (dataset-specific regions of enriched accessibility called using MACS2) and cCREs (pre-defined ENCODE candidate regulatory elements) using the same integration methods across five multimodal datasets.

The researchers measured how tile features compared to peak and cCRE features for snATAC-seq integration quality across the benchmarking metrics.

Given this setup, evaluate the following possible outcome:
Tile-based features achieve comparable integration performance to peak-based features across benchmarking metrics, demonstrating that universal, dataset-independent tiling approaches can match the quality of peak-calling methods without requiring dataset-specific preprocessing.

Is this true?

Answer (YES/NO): NO